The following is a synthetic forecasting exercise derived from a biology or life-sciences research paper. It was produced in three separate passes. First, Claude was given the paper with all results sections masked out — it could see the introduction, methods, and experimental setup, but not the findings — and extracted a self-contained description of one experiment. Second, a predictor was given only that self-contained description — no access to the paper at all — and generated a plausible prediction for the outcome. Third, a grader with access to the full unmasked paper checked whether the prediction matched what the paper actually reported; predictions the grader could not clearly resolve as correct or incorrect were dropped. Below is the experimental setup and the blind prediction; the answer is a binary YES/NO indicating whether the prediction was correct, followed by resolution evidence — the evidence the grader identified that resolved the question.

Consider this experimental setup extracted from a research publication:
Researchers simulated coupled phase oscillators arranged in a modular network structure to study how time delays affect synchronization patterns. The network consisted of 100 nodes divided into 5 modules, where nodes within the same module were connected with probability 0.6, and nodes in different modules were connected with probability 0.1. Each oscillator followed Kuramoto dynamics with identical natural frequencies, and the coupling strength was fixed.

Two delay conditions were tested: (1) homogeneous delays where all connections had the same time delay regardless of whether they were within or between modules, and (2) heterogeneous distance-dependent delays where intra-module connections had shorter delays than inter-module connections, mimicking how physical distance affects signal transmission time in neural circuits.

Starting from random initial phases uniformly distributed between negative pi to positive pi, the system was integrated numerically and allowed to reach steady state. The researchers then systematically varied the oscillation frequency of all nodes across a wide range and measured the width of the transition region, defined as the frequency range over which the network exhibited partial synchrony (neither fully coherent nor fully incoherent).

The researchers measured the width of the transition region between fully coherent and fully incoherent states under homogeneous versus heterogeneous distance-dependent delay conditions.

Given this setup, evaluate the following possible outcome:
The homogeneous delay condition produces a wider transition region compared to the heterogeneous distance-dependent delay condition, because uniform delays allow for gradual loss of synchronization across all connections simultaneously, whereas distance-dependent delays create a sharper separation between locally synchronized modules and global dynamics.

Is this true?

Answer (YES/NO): NO